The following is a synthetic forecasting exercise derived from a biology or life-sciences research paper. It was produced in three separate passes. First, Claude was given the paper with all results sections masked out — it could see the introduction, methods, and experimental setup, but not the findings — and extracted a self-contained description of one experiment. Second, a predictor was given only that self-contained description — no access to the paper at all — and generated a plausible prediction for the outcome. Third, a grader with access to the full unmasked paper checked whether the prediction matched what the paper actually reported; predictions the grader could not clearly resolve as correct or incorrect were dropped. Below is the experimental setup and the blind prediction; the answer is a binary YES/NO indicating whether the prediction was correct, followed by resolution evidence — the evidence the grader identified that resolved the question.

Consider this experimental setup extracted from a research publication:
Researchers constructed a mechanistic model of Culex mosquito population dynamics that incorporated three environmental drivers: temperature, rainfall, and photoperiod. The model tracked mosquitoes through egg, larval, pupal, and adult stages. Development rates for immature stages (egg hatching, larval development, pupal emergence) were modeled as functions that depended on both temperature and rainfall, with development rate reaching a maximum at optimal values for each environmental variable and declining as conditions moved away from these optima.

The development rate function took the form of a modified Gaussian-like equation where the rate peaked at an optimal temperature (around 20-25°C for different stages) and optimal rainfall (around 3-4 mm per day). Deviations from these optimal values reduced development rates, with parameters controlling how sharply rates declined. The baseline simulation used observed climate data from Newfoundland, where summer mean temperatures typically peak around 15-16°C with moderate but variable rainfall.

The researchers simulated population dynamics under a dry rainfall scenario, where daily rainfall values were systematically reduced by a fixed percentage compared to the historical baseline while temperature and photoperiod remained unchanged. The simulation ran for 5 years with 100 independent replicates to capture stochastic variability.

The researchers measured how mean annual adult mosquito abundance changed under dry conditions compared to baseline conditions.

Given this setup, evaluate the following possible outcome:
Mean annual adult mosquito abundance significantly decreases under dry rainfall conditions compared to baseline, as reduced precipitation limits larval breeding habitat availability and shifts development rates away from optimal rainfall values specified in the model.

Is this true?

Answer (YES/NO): YES